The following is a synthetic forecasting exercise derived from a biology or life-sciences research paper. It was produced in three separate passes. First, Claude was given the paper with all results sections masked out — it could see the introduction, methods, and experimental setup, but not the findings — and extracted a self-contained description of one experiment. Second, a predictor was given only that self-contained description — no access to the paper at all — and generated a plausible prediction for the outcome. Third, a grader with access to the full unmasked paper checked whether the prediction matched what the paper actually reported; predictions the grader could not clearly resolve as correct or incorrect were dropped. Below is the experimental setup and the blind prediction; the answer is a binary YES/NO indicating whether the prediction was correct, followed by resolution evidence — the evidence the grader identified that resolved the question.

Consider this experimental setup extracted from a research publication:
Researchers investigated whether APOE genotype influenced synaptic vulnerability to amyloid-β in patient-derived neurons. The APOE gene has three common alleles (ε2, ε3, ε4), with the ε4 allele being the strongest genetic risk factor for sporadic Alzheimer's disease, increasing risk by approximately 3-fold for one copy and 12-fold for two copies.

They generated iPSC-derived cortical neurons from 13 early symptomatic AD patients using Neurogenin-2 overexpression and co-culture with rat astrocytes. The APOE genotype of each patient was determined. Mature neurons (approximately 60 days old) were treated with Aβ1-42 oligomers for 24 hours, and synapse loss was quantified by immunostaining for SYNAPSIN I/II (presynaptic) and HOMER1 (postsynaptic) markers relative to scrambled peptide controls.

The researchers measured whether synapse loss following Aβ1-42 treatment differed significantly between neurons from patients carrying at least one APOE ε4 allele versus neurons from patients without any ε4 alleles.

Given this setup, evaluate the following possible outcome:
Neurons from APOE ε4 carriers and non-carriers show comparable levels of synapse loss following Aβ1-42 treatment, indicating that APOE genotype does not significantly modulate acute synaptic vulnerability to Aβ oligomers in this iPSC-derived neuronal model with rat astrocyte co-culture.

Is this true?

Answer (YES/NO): YES